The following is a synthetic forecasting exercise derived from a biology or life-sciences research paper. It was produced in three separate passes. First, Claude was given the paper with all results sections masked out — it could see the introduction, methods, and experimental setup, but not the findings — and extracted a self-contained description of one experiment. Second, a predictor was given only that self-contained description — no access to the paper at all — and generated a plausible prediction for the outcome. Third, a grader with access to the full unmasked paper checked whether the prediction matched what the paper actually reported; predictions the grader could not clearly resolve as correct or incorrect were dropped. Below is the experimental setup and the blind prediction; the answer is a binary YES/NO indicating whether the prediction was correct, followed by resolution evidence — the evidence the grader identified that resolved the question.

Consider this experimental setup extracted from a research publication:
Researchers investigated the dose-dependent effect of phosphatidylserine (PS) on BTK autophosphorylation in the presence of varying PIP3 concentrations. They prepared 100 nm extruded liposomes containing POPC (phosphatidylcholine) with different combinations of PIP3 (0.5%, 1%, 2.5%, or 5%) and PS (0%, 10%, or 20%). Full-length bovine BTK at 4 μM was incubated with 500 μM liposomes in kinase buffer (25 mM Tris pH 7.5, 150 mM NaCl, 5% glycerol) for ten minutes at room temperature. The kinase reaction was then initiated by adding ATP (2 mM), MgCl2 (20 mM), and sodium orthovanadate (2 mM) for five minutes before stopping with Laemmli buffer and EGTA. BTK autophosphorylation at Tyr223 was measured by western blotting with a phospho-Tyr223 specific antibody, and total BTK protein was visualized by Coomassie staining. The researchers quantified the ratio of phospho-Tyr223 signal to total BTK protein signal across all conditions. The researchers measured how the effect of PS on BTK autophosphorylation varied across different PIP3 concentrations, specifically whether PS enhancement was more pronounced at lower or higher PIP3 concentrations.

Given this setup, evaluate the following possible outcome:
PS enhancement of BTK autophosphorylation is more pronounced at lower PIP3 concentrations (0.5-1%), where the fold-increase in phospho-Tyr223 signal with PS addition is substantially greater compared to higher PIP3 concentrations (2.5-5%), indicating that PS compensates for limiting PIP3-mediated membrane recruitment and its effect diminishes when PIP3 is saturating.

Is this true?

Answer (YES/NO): YES